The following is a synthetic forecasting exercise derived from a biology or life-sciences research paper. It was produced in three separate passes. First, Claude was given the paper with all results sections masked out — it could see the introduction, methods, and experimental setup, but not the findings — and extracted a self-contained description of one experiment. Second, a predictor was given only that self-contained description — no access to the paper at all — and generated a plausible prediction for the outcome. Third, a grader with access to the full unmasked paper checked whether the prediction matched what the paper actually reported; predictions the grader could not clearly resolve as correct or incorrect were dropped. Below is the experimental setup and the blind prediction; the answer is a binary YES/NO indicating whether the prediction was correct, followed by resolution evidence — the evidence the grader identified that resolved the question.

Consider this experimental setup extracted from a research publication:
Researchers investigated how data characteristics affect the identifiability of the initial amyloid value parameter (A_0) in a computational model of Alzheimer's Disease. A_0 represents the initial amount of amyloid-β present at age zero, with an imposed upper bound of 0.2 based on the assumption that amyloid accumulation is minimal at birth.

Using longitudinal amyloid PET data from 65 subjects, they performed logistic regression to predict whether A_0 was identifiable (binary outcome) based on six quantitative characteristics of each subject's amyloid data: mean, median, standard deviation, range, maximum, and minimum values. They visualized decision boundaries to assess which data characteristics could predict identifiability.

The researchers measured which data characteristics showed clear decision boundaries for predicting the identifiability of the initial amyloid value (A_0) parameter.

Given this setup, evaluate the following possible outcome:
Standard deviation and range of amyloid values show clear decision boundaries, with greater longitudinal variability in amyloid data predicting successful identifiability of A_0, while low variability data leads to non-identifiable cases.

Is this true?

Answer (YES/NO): NO